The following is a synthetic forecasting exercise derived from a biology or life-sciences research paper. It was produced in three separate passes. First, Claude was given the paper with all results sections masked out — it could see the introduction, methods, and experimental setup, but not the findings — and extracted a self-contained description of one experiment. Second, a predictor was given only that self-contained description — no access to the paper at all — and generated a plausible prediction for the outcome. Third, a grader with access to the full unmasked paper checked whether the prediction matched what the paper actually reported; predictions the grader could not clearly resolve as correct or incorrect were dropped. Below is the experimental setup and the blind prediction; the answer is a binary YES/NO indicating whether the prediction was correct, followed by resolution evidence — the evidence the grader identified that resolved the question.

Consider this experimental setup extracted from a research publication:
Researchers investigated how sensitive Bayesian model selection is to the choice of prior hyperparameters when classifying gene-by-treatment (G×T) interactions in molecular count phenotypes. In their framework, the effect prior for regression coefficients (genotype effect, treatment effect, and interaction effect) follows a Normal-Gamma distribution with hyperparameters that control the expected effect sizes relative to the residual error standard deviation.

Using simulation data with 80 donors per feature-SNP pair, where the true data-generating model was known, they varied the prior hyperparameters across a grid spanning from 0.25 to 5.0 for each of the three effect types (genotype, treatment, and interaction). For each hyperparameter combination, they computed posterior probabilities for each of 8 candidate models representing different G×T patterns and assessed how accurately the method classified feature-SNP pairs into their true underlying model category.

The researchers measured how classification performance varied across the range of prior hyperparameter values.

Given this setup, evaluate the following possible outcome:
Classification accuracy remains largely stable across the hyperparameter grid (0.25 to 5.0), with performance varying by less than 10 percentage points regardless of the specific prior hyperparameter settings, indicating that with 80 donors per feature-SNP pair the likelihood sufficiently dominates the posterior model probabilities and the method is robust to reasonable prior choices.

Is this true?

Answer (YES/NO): NO